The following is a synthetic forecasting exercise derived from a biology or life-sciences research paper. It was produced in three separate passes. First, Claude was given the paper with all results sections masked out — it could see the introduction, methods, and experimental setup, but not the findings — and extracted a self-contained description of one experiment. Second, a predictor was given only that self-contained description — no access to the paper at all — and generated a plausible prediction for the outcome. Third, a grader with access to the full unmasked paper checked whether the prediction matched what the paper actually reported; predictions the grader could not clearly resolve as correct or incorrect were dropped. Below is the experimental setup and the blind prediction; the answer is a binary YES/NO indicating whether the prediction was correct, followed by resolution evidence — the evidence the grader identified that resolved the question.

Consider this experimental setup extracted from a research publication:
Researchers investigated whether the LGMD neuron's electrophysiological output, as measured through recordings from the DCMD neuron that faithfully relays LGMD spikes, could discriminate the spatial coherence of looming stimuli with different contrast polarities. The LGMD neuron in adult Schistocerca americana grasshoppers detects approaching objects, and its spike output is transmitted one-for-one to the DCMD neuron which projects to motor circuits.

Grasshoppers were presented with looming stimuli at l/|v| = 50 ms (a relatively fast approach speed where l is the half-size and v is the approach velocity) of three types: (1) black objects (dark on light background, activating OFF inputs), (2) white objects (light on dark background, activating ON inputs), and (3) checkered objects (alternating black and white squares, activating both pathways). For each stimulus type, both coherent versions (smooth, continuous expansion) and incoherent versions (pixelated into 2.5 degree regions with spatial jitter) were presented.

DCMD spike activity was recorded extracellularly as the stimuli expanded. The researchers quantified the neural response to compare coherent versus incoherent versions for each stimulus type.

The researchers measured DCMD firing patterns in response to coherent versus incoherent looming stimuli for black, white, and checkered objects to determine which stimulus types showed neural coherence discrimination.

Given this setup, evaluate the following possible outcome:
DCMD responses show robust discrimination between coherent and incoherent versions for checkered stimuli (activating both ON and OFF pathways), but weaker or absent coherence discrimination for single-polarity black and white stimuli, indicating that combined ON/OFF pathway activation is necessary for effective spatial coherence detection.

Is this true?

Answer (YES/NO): NO